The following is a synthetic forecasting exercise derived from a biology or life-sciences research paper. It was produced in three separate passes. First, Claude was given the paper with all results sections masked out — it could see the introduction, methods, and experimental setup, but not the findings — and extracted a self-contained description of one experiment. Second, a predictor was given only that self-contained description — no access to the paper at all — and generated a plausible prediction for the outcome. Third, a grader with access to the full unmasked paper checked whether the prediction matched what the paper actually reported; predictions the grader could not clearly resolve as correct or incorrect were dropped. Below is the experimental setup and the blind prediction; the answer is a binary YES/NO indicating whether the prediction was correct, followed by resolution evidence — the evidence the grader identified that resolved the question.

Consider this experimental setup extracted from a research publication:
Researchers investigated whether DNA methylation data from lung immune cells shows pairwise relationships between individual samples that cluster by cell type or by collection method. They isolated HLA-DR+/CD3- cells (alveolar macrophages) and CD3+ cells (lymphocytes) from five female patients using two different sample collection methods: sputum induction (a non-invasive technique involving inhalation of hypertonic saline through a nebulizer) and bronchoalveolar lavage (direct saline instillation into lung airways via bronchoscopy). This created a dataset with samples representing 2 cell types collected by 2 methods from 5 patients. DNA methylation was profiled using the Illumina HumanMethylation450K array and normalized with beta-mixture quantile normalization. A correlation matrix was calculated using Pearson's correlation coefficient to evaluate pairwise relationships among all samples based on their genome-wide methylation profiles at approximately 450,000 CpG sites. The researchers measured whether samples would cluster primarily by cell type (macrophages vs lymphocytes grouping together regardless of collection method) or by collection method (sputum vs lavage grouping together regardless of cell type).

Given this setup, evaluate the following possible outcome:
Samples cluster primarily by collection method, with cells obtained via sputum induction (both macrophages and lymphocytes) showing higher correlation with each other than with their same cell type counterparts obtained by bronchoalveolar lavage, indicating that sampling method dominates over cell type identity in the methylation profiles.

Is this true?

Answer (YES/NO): NO